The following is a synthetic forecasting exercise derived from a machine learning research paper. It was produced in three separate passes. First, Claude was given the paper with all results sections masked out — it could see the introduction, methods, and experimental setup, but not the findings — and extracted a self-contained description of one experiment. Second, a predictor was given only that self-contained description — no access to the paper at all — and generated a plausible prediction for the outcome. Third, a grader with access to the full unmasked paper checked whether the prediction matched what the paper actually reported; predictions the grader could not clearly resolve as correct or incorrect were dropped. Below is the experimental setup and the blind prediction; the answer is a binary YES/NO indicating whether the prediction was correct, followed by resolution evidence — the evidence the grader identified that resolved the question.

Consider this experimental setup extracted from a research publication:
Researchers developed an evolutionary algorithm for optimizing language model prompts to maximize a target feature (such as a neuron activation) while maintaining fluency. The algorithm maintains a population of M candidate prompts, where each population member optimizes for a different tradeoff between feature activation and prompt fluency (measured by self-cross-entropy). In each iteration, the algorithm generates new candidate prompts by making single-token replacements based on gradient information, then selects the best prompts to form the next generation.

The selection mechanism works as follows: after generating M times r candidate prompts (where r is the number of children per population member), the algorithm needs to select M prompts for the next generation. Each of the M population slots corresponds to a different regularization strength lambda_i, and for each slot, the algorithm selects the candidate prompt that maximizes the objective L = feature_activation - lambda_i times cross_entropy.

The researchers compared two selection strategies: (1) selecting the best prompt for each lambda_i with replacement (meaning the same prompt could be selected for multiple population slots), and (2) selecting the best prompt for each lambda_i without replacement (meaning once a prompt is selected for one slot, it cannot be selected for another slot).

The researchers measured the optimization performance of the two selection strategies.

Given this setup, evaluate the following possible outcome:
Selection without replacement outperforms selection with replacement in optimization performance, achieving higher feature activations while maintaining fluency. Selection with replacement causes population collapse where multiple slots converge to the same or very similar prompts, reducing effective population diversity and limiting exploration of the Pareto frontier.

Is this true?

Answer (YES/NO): NO